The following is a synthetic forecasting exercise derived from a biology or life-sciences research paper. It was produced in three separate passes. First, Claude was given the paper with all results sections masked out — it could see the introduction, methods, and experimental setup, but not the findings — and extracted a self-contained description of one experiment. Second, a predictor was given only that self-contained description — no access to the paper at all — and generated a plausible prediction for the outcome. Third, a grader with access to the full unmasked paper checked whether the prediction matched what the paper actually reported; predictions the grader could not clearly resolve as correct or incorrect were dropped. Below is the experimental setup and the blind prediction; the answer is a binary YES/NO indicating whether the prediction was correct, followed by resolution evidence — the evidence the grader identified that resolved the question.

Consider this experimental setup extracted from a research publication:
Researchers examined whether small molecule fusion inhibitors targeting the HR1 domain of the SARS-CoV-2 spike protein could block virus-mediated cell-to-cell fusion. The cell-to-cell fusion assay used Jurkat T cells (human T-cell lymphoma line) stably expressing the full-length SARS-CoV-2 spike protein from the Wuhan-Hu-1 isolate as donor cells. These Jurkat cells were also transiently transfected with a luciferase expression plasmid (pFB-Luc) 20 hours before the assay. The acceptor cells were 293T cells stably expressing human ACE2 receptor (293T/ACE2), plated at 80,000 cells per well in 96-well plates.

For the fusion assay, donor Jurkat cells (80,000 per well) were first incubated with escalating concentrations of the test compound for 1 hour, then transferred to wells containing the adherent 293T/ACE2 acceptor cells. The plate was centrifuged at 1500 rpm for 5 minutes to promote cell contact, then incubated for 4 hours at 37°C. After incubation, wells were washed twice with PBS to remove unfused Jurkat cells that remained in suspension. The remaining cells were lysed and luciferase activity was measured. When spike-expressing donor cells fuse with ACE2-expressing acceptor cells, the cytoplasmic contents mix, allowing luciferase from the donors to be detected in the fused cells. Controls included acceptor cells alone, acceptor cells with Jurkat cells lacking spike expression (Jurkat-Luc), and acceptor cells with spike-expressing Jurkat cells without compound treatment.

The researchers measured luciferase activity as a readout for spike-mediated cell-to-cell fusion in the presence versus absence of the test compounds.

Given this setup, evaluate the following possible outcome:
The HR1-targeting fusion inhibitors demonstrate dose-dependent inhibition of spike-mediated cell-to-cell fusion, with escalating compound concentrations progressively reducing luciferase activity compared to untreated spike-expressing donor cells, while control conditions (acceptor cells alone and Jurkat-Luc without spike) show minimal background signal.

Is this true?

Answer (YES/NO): YES